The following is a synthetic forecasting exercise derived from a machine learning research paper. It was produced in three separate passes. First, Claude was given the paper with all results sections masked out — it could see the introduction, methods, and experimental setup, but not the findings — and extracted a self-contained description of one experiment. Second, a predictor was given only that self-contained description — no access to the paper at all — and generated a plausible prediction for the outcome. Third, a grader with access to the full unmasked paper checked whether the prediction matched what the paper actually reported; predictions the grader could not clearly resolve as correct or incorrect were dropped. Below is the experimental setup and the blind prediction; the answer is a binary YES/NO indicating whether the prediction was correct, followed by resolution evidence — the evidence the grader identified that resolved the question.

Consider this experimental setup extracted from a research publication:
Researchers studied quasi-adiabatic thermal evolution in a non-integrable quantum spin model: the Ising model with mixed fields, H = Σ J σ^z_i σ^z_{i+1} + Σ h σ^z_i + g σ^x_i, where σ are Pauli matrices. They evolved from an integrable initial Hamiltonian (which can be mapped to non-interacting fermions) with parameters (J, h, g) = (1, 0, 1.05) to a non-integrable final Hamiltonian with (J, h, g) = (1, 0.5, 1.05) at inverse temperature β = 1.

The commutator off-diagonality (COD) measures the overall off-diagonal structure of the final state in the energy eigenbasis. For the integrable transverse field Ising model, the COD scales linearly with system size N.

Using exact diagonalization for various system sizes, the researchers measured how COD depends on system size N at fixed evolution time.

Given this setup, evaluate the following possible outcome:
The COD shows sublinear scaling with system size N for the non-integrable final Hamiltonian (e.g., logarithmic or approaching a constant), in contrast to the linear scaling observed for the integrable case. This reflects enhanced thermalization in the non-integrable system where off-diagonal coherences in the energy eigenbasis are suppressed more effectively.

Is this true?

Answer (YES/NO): YES